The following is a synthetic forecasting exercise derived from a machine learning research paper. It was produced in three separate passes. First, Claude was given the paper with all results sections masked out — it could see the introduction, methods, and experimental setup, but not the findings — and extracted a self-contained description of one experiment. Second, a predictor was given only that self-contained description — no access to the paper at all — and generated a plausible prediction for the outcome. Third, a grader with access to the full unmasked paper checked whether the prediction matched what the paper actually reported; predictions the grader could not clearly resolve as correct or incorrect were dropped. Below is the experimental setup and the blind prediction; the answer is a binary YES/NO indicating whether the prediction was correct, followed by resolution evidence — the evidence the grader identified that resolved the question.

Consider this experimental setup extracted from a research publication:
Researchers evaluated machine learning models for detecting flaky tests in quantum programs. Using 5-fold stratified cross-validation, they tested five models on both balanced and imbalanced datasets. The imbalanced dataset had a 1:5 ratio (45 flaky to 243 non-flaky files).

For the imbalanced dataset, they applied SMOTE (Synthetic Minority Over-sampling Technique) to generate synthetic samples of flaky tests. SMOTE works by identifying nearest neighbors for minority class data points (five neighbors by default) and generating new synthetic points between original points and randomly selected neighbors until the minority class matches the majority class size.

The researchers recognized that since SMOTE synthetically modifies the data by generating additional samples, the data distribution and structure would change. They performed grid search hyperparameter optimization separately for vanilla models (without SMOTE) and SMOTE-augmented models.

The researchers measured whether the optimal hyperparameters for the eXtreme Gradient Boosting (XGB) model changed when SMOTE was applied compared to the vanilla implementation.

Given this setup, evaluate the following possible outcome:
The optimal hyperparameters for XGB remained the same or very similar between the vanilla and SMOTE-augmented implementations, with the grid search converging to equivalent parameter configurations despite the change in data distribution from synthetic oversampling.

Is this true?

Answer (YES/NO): NO